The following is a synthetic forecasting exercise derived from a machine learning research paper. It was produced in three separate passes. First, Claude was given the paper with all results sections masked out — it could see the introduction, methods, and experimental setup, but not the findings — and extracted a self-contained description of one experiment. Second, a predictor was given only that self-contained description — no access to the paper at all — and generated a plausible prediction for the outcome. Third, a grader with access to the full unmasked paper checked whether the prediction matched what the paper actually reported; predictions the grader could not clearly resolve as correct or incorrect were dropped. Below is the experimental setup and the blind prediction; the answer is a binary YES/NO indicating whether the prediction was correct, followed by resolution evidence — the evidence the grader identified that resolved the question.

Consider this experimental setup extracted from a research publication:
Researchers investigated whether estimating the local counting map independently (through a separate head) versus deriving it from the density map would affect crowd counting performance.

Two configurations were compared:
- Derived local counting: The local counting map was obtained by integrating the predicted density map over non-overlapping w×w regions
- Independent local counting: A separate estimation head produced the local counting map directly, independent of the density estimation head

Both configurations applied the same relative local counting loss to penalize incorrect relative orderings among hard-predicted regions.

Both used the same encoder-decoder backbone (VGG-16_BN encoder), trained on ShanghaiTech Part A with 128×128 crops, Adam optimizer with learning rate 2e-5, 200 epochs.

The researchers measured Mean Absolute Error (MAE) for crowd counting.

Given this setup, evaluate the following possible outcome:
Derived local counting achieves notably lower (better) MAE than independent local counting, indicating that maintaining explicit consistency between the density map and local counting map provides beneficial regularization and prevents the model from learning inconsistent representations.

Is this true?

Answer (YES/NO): NO